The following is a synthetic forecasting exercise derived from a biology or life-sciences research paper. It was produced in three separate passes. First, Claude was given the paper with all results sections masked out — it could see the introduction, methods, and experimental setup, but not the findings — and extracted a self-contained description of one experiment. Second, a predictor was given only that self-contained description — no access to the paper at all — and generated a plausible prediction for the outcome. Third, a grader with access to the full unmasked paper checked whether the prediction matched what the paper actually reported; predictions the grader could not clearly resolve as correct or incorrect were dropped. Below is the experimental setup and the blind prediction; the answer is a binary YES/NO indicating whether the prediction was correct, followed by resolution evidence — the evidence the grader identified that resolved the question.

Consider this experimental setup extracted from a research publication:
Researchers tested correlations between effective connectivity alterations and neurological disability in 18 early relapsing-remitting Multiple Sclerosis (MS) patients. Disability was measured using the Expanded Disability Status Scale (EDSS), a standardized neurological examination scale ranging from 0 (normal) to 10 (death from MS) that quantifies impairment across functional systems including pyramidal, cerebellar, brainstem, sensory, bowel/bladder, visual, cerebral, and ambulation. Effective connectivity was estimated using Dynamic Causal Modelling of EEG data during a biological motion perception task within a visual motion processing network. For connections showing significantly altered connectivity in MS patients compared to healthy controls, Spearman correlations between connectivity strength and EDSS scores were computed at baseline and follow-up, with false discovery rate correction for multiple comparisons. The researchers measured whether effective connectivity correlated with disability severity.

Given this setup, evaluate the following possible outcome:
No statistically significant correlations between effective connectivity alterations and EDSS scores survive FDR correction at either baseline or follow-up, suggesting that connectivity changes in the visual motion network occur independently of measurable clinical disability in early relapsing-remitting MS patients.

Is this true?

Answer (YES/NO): NO